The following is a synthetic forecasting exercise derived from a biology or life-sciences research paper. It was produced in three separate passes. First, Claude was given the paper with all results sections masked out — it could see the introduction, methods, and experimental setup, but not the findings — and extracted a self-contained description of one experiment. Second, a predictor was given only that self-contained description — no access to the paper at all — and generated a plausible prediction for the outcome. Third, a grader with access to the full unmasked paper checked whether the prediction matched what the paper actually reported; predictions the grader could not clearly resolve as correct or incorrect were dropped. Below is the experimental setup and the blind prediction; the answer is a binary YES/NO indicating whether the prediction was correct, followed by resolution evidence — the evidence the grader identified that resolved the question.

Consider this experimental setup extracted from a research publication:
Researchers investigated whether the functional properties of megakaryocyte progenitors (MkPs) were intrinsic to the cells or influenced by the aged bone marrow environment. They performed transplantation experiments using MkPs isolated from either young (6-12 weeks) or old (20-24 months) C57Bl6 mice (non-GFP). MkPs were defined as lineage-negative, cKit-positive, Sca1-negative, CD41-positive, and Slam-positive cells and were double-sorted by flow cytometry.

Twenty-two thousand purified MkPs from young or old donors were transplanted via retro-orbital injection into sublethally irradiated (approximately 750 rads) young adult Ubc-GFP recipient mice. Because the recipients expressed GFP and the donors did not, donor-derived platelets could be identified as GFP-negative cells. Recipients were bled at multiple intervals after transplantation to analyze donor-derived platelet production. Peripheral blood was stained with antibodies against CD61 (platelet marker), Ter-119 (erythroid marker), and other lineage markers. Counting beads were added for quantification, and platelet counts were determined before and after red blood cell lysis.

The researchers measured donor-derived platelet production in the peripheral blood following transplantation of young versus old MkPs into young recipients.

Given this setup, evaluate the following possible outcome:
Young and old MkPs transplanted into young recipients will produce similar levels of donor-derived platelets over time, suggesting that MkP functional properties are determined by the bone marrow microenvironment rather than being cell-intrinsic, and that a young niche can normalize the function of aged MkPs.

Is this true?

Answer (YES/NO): NO